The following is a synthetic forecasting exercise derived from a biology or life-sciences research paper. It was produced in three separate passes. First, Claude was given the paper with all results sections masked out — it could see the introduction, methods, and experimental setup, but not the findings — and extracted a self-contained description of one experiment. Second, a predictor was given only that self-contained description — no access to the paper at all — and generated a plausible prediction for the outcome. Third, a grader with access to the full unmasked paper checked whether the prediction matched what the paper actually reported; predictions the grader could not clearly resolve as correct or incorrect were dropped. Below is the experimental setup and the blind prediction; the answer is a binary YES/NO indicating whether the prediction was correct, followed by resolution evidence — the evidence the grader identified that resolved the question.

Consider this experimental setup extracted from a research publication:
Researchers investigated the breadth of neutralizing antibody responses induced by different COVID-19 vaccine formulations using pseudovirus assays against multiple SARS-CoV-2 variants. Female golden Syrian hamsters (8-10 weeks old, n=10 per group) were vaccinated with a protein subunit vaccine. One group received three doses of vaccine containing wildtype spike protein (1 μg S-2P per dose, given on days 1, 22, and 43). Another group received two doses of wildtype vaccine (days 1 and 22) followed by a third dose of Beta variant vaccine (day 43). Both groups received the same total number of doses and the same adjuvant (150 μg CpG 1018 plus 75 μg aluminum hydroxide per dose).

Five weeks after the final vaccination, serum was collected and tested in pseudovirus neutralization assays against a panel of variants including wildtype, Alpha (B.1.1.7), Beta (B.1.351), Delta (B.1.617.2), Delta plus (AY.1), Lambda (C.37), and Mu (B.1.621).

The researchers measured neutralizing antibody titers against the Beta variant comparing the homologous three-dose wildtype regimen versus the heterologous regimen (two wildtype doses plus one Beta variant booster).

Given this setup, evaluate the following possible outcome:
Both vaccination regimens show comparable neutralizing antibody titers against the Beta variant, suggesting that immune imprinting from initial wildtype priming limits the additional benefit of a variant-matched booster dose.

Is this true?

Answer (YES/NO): NO